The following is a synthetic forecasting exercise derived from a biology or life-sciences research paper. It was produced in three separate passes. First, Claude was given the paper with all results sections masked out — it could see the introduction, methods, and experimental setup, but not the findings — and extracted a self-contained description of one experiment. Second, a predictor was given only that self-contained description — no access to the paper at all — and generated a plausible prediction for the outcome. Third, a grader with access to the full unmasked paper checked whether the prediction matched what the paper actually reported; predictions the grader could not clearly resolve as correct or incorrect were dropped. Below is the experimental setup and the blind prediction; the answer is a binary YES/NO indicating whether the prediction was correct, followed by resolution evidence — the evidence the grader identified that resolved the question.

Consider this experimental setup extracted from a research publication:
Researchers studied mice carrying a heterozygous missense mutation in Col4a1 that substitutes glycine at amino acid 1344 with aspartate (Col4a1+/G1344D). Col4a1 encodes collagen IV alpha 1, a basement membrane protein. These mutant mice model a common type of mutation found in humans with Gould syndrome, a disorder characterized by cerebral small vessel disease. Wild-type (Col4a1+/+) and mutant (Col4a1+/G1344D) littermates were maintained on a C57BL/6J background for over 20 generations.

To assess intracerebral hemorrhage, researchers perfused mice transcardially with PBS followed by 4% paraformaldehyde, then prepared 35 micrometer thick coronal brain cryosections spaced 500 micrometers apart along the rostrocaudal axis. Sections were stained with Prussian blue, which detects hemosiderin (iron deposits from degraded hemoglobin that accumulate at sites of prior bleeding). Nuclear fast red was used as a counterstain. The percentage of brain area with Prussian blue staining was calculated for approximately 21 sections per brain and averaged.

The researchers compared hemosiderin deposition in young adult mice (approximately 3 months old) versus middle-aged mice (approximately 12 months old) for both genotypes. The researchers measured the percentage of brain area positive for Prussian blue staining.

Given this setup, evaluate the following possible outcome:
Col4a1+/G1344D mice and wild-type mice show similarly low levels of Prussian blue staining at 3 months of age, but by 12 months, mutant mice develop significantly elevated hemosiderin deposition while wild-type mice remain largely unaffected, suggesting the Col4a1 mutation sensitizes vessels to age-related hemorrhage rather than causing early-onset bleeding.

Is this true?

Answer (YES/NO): NO